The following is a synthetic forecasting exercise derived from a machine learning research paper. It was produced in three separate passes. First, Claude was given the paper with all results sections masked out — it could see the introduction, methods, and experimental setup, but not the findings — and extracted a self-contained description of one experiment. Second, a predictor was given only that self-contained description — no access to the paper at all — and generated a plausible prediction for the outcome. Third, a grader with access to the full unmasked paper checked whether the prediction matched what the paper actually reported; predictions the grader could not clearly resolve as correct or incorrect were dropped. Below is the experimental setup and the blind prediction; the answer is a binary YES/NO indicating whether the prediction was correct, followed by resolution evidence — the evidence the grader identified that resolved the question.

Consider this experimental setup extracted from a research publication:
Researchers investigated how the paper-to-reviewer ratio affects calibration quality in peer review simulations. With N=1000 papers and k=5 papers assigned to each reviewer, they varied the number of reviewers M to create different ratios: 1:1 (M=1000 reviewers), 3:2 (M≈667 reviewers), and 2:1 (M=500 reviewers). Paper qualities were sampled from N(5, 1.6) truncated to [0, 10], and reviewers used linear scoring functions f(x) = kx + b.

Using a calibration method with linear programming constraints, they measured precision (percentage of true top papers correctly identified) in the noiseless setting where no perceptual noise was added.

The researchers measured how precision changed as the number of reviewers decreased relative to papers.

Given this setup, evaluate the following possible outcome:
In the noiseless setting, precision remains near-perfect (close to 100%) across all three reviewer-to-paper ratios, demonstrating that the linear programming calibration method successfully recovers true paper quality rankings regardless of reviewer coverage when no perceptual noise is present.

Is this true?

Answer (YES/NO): YES